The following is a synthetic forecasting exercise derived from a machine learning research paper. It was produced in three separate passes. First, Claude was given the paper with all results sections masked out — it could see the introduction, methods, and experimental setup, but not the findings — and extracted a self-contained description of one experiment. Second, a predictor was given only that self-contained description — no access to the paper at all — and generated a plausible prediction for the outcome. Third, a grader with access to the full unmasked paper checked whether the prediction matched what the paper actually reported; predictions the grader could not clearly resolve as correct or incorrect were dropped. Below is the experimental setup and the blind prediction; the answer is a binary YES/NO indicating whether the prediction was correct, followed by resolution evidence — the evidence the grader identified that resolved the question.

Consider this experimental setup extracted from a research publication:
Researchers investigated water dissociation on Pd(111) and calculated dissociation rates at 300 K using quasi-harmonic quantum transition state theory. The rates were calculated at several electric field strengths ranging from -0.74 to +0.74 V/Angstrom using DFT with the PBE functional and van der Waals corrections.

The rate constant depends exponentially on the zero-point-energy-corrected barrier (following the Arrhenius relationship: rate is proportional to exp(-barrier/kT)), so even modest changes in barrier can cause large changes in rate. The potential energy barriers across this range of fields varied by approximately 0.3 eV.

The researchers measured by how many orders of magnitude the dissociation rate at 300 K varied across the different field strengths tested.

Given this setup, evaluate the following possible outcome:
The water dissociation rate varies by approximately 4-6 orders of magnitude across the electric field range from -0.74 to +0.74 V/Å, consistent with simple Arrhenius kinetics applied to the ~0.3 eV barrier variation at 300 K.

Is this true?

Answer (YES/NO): YES